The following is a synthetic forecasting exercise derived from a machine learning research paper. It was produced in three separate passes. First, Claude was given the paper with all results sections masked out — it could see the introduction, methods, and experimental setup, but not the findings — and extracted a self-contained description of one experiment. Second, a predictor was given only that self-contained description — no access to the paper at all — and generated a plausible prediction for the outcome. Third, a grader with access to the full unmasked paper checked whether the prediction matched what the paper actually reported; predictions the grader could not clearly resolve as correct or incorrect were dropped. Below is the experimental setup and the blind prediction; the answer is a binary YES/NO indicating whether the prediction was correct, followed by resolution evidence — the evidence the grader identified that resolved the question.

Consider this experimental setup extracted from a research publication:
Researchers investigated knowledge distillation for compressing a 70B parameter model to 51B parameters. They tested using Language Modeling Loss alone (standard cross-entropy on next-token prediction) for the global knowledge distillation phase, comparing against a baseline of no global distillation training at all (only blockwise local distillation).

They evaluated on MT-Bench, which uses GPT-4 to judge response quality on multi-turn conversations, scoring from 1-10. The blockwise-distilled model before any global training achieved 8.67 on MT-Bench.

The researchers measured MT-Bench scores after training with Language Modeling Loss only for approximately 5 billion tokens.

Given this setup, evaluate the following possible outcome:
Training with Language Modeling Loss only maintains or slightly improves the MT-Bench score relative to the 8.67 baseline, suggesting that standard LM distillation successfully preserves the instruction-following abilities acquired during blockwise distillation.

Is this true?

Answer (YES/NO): NO